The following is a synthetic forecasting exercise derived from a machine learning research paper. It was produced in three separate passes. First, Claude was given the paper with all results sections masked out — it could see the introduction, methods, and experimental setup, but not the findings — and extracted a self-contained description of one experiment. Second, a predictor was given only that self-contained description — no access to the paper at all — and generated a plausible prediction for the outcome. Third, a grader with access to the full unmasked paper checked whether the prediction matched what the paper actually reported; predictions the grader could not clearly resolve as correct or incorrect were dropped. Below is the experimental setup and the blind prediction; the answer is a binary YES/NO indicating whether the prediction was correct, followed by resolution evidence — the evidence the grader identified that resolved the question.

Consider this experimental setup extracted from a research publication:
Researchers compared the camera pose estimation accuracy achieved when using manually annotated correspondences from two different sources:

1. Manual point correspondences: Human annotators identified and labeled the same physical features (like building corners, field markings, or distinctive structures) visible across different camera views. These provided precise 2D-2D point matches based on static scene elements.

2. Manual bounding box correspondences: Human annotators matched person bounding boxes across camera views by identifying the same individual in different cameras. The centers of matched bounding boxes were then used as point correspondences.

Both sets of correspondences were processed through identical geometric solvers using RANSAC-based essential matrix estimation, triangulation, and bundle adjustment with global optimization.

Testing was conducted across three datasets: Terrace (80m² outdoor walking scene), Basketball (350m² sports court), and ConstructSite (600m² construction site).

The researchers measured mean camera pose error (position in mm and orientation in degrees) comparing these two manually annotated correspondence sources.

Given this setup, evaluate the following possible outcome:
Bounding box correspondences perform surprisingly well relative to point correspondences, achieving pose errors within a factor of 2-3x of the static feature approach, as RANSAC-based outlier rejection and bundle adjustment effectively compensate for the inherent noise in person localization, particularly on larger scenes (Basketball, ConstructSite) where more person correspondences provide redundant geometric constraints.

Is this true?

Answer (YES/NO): NO